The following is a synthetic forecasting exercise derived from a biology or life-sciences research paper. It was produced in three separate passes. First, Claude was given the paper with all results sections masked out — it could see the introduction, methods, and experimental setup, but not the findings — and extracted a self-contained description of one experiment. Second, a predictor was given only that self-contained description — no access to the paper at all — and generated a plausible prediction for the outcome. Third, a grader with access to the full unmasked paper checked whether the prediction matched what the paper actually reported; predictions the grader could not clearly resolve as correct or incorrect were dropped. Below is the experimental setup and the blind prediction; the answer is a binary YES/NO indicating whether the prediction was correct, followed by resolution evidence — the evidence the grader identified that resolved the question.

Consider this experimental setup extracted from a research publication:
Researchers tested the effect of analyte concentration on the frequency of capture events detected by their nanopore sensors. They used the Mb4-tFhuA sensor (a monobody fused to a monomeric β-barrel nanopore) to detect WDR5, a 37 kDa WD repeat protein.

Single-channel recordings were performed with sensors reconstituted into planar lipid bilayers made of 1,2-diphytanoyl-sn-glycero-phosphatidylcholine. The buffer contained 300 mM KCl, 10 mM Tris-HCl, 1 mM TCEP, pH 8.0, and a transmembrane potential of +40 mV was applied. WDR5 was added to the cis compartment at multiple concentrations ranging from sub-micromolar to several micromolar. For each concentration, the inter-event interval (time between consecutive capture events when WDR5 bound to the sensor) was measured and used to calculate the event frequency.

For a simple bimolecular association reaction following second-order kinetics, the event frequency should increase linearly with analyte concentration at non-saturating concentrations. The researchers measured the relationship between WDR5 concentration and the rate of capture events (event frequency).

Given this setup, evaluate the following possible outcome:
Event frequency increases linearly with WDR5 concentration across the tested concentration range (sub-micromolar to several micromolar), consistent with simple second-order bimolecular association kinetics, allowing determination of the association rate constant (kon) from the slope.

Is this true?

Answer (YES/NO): YES